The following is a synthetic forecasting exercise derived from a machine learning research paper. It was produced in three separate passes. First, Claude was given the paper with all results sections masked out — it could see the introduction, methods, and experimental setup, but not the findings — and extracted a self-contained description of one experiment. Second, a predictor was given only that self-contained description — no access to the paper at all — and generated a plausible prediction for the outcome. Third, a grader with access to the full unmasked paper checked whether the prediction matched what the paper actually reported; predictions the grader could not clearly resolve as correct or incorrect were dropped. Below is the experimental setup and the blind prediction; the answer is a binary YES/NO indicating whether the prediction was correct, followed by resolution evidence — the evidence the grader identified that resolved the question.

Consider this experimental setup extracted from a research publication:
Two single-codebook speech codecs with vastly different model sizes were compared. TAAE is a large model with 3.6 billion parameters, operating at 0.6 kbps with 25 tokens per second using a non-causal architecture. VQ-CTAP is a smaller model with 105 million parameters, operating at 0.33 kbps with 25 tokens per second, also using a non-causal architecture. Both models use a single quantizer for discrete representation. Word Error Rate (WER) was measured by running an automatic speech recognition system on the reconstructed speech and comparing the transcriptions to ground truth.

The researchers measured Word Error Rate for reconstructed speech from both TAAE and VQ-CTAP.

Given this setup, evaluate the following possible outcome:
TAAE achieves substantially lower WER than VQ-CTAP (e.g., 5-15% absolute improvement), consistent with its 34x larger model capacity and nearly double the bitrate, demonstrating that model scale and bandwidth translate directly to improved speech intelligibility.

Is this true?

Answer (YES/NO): NO